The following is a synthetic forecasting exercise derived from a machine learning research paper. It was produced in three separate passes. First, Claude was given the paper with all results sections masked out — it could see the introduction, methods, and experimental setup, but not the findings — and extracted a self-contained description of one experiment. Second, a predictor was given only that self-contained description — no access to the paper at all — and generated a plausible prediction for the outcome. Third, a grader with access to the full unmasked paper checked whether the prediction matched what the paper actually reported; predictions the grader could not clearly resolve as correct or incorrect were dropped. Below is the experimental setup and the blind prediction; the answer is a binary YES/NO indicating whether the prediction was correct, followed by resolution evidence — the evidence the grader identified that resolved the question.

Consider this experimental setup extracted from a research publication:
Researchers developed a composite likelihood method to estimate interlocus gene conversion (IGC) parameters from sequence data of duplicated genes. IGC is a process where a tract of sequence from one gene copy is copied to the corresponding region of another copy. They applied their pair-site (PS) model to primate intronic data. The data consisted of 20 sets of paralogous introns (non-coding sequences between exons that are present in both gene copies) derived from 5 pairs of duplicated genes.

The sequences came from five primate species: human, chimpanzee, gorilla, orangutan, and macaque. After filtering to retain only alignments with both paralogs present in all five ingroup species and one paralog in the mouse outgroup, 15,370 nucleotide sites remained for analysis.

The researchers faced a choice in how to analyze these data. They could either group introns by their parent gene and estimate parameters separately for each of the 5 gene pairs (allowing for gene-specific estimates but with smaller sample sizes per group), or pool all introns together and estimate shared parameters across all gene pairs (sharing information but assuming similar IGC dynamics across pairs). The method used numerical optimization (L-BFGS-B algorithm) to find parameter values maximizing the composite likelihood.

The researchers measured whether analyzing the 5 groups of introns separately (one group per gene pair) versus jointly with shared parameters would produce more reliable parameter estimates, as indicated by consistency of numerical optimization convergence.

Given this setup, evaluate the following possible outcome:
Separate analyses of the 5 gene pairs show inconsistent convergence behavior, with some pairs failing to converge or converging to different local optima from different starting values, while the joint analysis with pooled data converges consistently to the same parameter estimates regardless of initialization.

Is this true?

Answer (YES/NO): NO